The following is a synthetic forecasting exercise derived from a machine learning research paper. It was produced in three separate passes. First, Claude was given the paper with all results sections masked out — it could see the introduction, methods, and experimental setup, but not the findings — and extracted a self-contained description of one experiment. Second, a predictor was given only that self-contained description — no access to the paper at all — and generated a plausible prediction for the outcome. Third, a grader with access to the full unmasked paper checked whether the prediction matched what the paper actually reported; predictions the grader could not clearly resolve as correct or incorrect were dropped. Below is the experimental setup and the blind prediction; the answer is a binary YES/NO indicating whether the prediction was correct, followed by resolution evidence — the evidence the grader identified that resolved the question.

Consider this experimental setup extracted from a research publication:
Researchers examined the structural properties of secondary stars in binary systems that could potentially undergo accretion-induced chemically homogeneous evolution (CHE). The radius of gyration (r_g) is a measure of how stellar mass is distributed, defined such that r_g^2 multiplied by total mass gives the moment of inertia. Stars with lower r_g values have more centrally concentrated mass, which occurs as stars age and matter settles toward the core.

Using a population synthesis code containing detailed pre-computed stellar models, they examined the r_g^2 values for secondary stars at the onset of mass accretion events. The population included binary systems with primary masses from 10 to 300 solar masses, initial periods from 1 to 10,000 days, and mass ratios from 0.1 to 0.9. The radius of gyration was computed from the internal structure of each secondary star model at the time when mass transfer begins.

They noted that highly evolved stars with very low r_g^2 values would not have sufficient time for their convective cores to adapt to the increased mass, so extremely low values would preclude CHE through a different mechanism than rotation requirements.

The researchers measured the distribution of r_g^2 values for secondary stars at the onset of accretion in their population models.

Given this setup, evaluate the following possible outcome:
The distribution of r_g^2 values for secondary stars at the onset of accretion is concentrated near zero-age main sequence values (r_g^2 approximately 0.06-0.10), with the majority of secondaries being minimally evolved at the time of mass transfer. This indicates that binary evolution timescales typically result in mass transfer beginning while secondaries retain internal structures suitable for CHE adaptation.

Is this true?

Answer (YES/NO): NO